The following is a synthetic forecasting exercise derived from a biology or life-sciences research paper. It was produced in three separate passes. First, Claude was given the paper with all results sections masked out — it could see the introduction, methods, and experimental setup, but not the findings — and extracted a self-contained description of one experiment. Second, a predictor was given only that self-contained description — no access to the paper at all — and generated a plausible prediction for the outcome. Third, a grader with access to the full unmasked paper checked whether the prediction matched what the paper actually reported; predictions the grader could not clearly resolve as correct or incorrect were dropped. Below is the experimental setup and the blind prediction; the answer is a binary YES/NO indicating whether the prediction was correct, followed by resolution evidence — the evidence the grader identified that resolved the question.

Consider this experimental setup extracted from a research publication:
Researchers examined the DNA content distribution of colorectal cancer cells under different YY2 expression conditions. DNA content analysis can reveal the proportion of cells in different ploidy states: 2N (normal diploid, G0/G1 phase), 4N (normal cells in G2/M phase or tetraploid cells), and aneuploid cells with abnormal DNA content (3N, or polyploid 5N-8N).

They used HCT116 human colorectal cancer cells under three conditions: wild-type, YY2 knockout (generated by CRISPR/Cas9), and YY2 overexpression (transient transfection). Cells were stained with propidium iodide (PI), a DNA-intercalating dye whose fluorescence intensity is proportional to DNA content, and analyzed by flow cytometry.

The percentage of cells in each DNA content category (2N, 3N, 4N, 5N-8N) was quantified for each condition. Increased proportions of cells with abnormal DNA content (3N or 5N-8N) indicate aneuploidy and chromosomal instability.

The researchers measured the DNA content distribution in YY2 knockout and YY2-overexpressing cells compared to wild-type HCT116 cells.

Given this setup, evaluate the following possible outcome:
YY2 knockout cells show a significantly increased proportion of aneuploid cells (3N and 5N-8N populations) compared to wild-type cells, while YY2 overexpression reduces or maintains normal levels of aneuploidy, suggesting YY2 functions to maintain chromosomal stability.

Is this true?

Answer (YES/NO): NO